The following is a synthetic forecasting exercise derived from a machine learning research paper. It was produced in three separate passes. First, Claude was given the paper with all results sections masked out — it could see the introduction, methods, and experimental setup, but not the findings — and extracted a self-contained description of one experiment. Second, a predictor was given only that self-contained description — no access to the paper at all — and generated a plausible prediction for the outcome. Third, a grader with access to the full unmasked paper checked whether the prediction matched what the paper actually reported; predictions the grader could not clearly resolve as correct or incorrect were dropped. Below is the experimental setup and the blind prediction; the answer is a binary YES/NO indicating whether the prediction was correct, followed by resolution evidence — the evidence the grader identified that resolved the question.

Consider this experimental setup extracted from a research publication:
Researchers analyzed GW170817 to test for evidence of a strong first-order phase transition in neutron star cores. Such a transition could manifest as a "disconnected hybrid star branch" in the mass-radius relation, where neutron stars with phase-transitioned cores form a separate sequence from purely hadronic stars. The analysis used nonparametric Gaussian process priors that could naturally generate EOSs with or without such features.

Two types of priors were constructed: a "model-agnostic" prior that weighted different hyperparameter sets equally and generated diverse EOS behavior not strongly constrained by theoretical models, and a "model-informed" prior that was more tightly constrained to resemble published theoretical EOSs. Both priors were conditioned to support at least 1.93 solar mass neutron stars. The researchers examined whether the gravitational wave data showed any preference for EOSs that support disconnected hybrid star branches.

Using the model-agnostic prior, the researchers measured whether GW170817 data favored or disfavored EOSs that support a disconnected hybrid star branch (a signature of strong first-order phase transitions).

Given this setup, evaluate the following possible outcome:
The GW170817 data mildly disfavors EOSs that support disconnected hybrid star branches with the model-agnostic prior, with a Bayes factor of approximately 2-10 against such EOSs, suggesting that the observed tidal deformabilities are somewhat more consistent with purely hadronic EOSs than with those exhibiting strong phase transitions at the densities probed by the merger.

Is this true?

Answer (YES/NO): NO